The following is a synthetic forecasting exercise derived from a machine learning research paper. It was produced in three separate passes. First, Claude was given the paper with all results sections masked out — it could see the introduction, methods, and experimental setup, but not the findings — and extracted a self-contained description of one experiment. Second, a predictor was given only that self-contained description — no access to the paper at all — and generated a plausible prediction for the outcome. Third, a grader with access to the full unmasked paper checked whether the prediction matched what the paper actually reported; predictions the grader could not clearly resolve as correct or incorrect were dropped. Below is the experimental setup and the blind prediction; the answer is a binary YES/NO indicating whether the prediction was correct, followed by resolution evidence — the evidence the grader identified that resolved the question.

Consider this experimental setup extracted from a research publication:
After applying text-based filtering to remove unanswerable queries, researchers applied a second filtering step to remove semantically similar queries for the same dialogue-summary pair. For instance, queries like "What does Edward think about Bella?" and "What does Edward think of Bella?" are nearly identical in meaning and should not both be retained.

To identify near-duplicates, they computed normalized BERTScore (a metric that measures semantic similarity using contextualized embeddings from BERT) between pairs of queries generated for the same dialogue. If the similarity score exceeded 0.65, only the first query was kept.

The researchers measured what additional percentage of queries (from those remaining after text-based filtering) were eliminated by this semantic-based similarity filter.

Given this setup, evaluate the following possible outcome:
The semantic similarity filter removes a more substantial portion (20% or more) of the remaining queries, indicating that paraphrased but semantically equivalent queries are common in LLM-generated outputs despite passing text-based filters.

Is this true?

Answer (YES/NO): YES